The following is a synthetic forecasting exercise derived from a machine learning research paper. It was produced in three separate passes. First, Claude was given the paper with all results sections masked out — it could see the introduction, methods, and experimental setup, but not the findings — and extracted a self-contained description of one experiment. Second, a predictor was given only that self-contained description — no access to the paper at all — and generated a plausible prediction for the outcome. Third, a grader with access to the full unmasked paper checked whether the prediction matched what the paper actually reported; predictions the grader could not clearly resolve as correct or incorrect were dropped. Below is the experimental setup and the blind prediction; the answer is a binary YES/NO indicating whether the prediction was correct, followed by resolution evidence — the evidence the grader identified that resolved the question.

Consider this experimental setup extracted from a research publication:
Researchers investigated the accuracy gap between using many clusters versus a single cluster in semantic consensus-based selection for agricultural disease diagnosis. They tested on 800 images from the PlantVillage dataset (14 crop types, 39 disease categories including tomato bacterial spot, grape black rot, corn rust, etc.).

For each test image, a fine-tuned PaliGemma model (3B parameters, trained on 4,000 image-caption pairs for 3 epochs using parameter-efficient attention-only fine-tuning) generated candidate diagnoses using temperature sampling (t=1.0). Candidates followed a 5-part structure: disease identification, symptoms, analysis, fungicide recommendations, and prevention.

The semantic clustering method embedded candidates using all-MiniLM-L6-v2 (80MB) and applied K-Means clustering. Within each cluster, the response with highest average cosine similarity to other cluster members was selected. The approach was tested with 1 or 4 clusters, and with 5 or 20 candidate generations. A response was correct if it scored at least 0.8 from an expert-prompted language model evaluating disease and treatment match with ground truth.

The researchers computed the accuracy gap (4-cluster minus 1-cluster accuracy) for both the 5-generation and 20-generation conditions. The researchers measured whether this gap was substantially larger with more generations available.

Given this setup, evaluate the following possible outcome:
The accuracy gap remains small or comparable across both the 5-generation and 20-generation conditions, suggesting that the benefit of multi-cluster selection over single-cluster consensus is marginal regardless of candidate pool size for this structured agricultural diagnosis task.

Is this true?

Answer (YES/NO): NO